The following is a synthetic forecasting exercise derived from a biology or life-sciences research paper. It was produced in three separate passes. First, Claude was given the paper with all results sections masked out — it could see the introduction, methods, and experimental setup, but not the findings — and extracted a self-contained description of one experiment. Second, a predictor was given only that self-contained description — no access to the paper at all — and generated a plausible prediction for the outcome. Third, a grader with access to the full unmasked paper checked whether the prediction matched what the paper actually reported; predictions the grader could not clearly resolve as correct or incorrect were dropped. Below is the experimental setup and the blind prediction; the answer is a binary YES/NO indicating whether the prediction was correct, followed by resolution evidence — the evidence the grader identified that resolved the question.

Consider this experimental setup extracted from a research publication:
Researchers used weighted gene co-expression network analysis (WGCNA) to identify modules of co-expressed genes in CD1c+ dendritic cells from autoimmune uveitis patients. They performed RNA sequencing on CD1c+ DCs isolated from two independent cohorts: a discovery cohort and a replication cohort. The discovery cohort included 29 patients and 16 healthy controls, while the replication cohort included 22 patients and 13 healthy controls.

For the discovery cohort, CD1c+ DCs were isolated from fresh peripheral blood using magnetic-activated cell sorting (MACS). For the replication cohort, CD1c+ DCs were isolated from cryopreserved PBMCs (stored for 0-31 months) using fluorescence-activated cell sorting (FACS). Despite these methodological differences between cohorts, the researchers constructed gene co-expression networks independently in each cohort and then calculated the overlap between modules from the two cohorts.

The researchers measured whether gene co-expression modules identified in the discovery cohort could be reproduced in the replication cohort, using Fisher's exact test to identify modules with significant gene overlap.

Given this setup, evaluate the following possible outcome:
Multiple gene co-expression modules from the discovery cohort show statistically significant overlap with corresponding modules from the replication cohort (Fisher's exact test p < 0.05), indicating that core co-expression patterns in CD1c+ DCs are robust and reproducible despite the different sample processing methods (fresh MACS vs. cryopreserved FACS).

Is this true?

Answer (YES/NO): NO